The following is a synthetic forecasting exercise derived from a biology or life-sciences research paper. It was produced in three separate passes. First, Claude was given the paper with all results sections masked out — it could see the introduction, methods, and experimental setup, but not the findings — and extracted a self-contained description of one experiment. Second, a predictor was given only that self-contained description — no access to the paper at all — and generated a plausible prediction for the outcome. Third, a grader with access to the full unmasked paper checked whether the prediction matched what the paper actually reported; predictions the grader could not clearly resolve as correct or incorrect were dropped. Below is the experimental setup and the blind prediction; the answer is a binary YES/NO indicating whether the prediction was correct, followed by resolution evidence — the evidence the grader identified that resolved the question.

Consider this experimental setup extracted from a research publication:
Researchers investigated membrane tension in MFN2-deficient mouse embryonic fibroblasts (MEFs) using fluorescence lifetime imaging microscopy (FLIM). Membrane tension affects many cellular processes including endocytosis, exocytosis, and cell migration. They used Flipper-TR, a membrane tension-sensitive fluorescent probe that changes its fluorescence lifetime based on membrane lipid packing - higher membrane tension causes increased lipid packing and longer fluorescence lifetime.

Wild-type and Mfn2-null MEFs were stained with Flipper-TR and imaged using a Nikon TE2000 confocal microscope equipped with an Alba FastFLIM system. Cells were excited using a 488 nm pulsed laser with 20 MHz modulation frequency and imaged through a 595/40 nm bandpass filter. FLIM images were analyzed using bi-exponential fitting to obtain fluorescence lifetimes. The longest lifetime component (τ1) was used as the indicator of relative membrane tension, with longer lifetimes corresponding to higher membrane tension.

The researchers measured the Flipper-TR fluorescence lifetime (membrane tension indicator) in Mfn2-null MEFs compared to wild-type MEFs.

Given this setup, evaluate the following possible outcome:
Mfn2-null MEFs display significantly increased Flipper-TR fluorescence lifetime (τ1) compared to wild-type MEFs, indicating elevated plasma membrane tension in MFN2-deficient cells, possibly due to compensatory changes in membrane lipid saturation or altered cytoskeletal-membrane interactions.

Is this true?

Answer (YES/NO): NO